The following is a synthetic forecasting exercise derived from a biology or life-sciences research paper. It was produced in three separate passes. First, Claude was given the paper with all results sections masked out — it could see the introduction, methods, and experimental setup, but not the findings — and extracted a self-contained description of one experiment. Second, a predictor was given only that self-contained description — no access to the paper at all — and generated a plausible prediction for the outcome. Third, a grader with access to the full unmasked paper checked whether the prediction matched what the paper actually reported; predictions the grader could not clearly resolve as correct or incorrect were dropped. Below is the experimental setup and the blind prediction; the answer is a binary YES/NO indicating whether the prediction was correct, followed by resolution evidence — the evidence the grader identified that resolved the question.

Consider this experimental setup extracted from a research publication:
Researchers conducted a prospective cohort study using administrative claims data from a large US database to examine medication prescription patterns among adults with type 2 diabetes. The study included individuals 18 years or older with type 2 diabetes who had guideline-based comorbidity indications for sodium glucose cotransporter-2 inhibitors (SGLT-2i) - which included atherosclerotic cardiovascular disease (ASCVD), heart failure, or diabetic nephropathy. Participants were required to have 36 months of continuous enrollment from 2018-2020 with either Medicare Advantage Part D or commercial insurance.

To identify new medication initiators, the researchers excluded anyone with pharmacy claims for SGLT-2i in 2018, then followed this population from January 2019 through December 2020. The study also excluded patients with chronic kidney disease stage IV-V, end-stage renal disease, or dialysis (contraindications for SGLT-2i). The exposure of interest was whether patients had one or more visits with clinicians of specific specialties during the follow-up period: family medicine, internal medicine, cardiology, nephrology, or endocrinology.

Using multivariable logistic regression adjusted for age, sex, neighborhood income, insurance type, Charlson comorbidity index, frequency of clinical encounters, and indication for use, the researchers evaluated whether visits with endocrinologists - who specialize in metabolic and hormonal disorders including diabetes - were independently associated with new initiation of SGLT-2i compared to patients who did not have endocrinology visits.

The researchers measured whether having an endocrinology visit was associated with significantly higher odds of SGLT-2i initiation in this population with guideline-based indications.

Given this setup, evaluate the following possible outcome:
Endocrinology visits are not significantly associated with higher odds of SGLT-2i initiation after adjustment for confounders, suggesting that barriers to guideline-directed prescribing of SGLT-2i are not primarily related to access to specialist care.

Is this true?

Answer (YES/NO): NO